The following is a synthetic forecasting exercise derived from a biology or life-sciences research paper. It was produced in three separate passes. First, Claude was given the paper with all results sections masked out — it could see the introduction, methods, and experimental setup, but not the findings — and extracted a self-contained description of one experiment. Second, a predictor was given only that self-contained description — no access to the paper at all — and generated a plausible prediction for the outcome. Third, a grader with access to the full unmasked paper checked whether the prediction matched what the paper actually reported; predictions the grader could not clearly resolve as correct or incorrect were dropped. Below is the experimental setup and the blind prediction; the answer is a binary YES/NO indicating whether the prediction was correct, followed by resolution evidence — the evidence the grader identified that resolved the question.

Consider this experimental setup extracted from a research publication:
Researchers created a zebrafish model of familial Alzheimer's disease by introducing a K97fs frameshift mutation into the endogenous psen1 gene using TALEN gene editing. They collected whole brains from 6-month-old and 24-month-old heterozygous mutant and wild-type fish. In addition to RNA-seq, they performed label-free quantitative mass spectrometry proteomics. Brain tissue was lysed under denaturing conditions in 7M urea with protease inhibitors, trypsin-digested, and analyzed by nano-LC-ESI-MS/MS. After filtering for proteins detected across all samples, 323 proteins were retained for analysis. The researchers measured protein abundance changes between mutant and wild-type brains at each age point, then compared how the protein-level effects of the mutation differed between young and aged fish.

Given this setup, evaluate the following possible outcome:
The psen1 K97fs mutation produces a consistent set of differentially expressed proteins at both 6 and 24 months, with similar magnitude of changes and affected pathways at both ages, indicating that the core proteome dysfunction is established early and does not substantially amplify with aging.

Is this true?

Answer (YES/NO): NO